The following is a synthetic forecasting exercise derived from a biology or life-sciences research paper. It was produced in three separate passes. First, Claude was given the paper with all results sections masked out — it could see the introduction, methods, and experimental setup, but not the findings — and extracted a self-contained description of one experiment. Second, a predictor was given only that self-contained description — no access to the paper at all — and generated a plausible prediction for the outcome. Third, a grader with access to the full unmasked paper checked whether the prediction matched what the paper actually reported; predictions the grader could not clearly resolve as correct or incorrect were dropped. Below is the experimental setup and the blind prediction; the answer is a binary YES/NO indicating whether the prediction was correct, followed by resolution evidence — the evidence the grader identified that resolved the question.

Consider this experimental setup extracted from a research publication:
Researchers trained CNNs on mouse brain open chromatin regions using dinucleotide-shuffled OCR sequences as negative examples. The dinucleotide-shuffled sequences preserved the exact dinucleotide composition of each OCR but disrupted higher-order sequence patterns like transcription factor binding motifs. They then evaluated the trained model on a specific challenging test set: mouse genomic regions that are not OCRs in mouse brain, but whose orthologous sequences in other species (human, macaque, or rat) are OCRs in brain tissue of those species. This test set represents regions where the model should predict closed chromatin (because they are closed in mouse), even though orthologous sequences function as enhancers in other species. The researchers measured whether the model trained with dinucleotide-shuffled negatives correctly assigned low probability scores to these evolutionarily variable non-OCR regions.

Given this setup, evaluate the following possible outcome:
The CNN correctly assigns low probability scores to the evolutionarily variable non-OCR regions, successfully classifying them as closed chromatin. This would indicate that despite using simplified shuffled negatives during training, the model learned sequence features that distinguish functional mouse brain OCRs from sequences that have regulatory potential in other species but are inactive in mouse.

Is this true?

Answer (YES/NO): NO